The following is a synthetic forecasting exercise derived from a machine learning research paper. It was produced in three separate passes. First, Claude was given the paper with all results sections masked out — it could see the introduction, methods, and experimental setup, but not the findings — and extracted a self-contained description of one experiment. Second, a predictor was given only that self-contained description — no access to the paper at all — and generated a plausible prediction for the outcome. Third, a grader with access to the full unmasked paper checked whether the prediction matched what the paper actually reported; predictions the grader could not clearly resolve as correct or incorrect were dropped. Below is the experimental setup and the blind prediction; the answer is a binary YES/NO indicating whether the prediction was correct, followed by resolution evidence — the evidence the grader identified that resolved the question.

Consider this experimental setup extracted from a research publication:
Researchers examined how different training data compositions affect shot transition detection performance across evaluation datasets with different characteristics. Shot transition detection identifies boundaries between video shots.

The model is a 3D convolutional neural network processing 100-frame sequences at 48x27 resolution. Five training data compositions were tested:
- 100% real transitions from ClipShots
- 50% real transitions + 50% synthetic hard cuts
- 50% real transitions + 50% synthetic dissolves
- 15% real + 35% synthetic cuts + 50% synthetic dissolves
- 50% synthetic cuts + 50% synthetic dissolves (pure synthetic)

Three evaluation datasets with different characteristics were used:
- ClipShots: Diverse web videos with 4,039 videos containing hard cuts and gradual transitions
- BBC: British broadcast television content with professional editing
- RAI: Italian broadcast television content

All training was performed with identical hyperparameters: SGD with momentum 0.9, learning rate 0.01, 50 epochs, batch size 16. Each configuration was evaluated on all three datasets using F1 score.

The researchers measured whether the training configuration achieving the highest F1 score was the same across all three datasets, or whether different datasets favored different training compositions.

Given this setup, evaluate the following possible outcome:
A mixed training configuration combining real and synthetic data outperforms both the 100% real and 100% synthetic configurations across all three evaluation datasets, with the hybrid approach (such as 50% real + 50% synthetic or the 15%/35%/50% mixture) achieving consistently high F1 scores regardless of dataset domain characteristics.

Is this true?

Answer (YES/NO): NO